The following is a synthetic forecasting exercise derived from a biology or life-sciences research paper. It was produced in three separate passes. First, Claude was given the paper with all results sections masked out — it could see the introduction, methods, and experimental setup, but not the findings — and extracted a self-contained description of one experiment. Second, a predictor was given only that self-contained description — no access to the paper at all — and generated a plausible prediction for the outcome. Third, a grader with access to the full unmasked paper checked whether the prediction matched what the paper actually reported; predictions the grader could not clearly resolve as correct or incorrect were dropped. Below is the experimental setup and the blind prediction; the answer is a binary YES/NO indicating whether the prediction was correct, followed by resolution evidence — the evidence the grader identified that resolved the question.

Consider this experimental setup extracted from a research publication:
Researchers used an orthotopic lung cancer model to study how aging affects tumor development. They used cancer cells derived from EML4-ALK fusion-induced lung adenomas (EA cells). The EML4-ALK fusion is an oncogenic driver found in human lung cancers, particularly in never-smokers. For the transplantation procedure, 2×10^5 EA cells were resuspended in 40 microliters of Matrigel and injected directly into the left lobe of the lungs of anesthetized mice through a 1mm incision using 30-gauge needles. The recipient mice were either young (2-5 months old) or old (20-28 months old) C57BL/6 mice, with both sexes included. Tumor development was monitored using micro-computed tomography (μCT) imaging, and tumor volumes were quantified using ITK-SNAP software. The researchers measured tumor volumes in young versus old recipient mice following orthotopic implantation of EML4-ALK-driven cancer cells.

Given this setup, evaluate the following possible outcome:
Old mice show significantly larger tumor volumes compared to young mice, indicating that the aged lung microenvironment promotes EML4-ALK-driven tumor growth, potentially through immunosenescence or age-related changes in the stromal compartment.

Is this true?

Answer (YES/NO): YES